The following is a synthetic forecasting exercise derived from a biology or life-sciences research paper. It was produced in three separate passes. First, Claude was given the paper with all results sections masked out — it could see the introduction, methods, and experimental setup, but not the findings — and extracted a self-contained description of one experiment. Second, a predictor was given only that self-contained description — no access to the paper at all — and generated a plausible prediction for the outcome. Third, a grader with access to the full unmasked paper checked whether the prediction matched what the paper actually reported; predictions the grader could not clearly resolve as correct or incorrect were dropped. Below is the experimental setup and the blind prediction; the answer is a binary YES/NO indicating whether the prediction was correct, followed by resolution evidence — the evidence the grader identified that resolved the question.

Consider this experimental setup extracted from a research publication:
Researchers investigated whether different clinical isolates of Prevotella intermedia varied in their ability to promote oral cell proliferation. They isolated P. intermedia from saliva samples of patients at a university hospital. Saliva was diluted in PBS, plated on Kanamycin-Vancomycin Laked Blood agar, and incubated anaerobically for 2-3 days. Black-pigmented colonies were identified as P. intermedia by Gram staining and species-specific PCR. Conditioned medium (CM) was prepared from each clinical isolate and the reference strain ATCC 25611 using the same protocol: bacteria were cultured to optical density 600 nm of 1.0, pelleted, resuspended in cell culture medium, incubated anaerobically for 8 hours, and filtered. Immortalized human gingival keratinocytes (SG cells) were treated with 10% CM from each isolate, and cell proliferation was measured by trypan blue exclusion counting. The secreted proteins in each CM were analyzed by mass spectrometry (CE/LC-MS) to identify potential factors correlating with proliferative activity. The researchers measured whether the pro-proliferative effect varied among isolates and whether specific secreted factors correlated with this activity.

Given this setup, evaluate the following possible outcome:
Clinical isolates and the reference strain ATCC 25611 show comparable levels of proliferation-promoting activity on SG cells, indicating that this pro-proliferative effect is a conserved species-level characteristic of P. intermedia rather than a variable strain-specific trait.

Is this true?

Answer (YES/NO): NO